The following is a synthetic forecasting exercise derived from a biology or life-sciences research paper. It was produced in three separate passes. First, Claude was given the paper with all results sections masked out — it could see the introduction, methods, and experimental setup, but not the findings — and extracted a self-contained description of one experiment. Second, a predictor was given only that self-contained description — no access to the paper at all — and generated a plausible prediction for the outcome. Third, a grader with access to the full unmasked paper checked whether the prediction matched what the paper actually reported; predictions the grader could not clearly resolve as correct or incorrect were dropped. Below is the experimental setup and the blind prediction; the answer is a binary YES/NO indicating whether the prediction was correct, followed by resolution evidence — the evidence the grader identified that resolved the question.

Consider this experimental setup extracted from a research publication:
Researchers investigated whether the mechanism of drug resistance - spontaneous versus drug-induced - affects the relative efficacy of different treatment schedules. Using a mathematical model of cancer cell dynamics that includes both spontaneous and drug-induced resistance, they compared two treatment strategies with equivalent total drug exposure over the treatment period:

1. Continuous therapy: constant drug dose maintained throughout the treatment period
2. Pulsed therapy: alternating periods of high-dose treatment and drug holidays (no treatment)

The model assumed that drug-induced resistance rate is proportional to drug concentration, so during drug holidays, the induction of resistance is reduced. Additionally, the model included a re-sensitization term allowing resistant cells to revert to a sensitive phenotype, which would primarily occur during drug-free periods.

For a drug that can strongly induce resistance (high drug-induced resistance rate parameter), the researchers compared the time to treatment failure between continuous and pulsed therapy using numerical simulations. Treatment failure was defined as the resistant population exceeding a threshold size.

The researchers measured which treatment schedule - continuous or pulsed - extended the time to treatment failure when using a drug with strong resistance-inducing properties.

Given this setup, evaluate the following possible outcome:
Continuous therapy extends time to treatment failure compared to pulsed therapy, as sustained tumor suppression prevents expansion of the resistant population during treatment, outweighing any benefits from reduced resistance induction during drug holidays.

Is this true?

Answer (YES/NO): NO